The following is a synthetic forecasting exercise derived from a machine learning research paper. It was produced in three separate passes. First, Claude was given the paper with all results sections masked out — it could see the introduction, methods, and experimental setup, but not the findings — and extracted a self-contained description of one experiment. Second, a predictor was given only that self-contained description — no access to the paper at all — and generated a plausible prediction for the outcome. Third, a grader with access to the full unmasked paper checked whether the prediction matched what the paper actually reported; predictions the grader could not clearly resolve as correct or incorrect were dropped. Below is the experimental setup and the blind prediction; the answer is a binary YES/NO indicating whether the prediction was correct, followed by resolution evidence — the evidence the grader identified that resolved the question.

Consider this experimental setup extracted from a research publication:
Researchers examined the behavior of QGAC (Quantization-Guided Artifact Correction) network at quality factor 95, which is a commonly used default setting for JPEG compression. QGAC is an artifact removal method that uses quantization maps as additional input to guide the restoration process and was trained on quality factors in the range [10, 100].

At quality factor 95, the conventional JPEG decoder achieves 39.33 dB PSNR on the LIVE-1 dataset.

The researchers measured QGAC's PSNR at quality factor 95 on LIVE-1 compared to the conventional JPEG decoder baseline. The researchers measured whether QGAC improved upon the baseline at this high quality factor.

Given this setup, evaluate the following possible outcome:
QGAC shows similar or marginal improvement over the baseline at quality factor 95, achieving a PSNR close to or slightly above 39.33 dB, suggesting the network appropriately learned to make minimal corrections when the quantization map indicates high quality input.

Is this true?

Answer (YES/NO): NO